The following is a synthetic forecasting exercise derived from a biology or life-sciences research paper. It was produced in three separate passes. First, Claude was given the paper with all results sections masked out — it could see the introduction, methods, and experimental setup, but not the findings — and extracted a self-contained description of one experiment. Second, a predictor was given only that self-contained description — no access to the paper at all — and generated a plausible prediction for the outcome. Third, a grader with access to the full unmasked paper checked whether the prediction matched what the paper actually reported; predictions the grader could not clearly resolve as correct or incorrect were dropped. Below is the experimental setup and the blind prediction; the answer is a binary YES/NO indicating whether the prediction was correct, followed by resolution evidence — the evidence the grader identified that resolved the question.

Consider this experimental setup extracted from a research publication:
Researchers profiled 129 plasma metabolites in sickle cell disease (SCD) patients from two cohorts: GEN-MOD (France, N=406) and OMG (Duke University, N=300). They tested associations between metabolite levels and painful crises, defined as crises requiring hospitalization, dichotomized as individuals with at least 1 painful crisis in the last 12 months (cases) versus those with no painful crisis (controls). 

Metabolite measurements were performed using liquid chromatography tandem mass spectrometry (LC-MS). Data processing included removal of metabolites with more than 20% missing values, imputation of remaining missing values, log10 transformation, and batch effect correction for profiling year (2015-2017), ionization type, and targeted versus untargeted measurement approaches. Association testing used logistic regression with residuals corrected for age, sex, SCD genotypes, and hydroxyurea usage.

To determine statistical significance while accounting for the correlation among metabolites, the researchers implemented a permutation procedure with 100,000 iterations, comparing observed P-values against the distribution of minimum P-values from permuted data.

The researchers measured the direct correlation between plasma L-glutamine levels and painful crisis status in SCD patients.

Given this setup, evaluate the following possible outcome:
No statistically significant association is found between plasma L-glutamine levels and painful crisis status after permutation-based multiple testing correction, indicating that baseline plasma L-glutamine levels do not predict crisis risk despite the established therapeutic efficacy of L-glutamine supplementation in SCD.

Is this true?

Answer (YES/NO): YES